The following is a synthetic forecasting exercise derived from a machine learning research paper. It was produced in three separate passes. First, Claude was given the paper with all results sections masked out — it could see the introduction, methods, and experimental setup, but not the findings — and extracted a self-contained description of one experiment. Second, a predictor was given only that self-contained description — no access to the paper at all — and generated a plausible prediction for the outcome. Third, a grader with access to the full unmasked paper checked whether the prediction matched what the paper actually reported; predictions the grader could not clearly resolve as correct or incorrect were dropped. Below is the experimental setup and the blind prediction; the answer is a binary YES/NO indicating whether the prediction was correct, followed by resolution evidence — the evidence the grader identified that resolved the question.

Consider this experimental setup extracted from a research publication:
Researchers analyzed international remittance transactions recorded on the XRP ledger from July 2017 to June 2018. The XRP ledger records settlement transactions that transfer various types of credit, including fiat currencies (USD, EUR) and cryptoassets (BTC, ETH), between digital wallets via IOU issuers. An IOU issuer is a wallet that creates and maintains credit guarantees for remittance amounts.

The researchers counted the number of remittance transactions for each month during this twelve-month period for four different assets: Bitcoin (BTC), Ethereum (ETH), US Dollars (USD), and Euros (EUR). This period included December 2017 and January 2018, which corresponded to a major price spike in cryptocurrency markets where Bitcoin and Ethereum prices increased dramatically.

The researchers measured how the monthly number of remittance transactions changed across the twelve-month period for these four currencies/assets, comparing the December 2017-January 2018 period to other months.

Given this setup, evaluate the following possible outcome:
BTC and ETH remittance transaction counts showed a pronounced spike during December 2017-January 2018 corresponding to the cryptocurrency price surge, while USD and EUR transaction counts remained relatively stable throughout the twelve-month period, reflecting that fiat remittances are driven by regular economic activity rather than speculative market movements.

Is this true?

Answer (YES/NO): NO